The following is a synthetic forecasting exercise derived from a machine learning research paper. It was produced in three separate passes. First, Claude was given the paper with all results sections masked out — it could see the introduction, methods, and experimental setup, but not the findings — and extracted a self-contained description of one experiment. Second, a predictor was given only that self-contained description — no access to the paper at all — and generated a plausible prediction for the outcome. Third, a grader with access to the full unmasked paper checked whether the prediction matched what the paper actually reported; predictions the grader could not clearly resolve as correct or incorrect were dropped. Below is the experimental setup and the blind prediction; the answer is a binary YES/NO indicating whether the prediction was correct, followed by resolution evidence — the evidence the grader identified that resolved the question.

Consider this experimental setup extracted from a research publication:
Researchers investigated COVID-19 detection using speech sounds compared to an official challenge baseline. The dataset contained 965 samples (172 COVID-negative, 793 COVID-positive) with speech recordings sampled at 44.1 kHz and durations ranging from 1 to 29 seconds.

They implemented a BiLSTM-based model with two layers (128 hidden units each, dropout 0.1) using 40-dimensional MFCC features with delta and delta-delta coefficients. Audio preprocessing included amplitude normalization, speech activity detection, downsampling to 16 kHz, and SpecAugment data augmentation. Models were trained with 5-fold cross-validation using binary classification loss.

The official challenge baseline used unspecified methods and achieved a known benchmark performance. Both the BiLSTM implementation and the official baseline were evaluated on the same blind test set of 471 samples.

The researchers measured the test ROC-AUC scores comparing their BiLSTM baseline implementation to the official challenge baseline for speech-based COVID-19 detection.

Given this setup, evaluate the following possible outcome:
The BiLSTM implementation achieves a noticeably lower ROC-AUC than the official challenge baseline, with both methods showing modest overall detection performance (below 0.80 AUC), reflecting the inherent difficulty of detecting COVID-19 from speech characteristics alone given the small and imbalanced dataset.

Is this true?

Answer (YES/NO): NO